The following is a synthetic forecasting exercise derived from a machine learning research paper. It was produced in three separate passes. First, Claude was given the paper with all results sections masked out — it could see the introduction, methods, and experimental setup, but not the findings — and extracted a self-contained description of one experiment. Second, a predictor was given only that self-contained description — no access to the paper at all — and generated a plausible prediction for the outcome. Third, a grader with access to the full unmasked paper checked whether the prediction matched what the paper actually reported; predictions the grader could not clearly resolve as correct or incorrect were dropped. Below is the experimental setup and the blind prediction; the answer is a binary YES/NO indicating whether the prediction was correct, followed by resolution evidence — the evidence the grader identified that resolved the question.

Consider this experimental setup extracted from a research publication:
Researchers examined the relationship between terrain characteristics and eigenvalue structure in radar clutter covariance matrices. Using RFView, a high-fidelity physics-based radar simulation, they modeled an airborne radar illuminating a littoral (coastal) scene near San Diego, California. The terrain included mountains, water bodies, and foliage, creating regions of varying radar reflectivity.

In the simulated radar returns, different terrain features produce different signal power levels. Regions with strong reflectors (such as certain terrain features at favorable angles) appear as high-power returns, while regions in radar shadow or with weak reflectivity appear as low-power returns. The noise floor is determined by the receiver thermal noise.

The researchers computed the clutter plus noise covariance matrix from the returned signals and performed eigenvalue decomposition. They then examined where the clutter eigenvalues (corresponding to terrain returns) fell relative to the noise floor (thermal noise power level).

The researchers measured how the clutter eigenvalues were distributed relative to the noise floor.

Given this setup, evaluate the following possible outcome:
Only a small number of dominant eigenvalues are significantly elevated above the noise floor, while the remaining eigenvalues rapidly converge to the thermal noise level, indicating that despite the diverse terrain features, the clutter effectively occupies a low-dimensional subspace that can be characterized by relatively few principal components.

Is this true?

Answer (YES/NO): YES